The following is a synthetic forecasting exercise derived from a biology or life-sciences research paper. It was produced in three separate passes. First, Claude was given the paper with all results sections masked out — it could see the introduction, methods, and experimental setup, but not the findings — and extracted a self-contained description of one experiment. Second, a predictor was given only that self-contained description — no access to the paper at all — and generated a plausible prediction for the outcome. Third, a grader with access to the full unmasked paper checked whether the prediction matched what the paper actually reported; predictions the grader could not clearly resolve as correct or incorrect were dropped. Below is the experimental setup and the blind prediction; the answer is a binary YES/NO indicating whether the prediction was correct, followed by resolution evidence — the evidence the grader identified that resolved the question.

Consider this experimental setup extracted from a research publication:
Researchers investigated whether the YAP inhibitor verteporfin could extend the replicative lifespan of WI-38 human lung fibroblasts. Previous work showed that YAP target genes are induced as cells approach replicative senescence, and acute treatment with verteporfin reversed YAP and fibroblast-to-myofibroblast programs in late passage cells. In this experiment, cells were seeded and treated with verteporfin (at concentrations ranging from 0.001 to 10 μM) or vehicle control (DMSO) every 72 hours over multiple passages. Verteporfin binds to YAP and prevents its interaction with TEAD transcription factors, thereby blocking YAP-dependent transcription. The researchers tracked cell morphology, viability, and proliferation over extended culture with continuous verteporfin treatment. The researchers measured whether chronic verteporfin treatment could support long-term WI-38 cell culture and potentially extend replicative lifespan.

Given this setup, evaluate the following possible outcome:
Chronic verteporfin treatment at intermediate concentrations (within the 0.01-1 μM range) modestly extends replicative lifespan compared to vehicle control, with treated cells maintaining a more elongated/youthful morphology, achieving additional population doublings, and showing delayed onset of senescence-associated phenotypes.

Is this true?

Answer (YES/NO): NO